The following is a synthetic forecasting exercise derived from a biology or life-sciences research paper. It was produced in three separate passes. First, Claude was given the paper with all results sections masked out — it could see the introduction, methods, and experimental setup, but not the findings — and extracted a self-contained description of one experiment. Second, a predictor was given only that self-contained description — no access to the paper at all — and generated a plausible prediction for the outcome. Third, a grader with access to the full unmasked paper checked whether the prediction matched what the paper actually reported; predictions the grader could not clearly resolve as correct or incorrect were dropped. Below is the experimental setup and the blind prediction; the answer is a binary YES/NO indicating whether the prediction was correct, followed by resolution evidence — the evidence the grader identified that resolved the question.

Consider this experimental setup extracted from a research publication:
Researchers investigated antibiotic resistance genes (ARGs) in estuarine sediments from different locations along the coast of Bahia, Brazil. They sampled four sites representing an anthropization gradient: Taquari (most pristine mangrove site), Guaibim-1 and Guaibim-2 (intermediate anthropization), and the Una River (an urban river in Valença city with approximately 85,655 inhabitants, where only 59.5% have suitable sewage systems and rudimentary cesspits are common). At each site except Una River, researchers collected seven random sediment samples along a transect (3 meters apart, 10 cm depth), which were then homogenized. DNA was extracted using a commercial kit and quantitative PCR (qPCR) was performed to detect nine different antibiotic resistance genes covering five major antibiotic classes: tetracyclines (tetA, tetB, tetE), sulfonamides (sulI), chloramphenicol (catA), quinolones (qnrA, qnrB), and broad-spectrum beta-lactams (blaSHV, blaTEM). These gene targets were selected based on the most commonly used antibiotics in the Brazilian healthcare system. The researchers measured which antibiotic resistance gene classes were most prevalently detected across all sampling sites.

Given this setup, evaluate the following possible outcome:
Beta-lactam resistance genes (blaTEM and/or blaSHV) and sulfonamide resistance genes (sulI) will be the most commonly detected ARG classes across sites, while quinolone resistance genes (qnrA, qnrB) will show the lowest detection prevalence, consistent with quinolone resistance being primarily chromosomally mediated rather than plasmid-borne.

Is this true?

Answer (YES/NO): NO